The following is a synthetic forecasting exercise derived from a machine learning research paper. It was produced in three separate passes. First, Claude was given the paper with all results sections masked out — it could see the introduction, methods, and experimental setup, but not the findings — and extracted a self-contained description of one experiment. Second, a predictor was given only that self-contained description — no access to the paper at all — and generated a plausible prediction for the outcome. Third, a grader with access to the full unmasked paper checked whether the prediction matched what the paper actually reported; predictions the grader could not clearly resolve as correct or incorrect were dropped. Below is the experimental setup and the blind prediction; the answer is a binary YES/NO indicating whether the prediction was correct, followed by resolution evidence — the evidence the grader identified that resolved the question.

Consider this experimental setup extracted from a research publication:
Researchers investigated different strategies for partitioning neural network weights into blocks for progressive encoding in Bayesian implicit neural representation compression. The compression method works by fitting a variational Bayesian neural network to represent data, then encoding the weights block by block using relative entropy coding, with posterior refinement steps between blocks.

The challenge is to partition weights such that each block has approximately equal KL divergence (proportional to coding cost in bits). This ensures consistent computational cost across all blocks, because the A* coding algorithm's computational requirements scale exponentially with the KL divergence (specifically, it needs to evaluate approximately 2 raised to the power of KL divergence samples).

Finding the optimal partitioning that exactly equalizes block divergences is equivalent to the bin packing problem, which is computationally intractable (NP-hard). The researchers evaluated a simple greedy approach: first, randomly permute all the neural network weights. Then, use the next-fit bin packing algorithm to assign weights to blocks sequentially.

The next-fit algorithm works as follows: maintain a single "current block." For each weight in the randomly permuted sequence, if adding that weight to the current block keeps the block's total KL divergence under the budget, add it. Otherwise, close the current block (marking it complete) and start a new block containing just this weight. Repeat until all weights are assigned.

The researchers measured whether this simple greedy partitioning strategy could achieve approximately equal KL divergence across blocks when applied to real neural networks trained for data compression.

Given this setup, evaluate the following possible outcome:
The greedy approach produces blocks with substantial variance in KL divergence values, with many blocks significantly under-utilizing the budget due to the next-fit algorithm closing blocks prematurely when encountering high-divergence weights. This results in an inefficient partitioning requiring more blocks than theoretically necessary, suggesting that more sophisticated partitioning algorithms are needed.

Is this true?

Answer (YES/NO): NO